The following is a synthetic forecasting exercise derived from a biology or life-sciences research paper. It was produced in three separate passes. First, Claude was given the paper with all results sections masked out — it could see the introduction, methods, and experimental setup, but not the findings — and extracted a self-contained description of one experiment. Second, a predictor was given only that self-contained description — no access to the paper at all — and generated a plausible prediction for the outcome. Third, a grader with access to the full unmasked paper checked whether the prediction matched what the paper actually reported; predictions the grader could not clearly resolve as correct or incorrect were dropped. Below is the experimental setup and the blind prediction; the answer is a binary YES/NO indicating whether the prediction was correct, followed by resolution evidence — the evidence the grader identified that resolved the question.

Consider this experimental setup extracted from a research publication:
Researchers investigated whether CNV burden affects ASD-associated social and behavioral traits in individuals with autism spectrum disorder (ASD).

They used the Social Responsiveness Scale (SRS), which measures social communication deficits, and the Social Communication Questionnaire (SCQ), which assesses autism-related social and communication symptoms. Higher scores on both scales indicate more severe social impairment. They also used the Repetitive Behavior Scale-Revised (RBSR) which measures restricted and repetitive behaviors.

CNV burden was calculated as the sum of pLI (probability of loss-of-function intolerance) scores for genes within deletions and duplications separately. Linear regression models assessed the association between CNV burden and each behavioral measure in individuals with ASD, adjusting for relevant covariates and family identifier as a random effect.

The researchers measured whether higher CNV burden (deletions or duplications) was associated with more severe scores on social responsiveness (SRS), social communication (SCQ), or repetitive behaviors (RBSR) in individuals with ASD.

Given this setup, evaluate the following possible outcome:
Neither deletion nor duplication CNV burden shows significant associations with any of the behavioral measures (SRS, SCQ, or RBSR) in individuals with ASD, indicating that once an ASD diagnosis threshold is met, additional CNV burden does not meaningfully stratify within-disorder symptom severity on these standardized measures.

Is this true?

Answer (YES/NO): NO